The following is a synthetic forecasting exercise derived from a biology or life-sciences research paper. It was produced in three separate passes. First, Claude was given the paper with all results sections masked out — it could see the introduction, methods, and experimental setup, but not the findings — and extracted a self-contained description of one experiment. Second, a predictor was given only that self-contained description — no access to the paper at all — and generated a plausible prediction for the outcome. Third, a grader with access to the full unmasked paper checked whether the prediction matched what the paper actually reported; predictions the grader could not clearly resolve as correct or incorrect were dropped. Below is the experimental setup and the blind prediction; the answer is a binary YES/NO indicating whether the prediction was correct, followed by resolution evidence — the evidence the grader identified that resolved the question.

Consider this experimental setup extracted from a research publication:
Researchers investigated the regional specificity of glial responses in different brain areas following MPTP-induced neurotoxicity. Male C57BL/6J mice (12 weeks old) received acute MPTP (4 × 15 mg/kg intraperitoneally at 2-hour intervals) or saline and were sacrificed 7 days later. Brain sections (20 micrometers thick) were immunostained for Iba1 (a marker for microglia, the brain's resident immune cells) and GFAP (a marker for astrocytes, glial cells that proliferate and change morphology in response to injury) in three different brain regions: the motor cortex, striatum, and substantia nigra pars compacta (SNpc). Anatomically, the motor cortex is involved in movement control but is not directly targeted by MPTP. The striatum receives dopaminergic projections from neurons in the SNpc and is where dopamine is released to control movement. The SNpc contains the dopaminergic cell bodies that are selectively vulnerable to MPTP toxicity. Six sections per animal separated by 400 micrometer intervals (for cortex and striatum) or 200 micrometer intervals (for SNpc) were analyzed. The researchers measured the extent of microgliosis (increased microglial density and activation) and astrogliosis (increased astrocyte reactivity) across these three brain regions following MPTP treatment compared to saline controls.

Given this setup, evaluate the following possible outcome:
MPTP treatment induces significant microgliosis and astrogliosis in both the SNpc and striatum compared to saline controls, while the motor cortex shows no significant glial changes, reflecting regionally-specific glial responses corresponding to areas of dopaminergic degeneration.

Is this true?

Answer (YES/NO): NO